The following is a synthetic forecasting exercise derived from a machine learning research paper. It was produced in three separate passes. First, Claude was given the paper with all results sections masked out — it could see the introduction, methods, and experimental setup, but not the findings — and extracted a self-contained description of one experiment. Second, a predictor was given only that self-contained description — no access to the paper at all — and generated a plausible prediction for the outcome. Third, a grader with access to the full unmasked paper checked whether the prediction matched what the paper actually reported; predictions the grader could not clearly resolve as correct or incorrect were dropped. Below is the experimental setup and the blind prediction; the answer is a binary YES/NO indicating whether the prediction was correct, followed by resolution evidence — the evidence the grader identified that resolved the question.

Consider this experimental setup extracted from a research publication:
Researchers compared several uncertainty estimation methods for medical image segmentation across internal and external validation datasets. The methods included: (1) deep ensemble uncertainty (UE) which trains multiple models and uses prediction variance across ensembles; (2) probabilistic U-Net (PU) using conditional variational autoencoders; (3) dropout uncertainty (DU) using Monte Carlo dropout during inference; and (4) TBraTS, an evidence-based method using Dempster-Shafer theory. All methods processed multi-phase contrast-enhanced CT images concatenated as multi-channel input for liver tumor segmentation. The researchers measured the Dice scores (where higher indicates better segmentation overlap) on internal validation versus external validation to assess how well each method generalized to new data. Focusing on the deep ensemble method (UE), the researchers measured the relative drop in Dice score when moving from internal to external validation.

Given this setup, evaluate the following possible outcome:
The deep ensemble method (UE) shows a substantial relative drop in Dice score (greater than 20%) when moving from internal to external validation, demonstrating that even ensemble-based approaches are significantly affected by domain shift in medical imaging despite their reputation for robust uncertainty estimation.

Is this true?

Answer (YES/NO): NO